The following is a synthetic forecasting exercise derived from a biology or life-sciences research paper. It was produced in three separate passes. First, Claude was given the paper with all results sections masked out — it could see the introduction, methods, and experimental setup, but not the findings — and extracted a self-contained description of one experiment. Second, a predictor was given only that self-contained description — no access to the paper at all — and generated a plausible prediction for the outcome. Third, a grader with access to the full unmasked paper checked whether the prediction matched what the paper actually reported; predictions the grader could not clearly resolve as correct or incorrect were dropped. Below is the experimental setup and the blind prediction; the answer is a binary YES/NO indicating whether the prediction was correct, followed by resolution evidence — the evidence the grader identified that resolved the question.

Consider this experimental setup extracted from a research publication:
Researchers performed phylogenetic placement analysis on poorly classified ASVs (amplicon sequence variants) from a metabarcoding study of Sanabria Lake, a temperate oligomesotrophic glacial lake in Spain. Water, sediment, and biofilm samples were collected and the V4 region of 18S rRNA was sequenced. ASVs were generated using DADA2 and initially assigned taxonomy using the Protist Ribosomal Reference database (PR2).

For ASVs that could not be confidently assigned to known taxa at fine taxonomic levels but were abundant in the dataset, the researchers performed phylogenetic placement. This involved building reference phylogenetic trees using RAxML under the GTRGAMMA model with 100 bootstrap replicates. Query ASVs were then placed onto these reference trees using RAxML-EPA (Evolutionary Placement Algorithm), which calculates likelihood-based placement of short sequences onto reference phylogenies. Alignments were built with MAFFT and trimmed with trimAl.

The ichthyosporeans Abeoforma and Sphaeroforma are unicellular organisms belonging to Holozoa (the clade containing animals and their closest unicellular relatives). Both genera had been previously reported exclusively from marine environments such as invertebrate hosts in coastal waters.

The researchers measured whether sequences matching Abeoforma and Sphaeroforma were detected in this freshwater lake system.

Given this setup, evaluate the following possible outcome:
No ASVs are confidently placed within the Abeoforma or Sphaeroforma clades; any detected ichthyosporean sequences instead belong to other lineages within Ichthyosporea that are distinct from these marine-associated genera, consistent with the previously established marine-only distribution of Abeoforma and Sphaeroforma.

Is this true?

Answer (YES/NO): NO